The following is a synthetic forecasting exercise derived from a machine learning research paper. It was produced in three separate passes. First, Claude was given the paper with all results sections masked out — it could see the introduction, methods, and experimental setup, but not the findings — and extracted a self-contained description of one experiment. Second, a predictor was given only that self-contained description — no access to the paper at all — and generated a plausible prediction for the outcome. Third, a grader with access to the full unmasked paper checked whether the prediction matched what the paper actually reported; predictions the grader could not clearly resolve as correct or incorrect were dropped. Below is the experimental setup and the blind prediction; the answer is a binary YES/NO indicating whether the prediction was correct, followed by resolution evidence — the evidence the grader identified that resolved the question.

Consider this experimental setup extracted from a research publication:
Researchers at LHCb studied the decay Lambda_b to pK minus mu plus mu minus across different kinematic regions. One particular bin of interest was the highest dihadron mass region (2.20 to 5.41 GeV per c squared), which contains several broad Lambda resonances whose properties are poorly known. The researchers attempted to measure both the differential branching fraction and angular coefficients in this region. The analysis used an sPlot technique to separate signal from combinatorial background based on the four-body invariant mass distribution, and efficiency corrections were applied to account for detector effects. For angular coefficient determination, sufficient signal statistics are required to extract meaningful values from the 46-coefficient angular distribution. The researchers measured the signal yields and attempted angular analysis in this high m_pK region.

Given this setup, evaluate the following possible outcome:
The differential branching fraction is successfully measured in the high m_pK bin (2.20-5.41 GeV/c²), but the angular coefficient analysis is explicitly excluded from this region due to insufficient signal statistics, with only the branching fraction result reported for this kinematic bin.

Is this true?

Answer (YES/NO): YES